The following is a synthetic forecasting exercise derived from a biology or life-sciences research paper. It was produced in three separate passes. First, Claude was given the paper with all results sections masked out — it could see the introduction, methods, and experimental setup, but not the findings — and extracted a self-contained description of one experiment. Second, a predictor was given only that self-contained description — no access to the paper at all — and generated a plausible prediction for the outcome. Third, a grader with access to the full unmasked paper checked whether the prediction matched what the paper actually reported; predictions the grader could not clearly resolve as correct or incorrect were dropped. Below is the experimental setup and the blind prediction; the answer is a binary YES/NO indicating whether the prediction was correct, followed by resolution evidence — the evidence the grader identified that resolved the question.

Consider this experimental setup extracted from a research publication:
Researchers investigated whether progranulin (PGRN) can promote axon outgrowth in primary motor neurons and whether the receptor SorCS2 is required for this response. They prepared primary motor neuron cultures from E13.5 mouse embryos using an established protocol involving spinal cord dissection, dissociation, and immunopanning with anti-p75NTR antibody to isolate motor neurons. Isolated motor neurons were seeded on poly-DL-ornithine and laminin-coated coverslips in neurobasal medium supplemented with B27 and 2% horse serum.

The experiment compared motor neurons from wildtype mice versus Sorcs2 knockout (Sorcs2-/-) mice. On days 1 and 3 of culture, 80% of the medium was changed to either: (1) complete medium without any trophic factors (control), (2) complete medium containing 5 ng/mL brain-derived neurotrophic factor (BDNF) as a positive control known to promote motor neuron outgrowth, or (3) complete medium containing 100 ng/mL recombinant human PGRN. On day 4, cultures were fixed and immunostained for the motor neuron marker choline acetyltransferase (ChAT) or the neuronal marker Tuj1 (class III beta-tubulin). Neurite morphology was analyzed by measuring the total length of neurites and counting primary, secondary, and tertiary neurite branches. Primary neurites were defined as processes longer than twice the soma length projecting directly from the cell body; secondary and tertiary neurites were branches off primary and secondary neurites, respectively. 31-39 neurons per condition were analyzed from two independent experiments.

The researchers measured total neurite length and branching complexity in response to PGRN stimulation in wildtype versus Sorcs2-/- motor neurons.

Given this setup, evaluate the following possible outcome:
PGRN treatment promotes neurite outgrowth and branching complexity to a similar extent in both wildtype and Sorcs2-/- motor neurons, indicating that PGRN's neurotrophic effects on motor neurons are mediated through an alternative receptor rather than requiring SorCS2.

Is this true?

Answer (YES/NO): NO